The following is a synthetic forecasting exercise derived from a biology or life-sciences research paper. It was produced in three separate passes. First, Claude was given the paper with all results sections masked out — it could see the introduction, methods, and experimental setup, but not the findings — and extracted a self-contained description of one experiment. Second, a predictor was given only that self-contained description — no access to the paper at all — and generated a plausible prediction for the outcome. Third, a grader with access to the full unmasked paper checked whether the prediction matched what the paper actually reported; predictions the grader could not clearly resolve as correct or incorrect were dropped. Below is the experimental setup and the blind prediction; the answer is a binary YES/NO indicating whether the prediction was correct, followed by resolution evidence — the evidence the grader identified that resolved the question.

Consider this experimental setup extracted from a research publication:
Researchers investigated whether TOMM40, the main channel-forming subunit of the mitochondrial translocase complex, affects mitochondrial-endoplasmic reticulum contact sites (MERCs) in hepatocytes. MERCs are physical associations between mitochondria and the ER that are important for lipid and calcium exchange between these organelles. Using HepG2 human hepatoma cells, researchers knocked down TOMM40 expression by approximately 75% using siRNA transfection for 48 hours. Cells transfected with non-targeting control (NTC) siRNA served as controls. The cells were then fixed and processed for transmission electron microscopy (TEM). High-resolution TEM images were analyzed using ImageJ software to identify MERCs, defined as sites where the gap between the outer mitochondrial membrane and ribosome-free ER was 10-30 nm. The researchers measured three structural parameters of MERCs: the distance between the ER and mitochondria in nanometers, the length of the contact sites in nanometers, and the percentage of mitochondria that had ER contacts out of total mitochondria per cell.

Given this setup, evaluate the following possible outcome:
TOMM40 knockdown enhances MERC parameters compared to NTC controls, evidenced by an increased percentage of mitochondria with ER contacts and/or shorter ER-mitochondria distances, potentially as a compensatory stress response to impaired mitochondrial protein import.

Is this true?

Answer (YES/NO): NO